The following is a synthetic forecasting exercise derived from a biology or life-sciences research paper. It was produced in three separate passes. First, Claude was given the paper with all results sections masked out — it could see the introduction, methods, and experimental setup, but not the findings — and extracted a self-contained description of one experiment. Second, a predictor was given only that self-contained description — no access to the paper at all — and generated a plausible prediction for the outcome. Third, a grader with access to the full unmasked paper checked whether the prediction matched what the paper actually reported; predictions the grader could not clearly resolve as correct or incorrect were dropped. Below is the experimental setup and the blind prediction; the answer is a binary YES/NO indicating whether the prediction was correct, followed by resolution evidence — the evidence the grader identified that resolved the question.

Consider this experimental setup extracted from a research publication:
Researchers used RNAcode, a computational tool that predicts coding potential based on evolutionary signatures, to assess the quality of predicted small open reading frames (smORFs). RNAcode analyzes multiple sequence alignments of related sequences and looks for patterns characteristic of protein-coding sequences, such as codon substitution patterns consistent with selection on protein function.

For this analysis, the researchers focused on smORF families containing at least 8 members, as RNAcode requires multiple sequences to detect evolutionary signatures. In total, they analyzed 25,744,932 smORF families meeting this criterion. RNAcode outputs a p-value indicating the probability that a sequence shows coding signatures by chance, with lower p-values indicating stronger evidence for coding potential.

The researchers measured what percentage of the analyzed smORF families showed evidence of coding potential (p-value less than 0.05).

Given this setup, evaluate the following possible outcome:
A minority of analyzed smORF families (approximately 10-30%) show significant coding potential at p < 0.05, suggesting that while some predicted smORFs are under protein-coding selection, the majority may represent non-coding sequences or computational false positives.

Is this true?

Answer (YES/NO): NO